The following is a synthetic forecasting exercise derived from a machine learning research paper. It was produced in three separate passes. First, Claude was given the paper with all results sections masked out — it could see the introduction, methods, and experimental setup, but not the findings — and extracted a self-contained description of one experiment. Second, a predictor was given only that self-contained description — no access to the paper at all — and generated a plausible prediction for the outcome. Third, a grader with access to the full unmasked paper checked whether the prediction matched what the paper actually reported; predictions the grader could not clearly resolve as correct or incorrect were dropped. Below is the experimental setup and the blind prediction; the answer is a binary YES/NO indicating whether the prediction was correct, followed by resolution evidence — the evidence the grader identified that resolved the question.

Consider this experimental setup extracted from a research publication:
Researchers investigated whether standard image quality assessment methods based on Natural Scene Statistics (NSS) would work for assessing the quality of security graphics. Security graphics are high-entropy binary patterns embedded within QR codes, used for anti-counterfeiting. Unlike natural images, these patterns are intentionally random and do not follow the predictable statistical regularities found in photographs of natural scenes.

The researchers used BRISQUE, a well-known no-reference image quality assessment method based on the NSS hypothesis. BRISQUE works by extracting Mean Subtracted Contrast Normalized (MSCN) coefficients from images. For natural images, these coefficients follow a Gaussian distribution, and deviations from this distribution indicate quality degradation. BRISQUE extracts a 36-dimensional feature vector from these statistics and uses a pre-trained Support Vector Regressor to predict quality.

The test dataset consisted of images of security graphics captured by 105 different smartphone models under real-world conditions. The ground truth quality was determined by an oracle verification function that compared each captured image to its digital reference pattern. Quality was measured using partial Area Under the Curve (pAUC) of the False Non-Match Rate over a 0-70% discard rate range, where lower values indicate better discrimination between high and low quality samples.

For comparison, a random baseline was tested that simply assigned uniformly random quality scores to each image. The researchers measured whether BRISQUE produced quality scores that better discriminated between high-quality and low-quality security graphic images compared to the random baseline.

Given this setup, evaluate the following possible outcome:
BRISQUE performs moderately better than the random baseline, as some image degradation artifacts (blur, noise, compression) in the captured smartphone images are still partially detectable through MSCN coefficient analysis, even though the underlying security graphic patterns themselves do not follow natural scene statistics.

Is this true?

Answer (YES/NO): NO